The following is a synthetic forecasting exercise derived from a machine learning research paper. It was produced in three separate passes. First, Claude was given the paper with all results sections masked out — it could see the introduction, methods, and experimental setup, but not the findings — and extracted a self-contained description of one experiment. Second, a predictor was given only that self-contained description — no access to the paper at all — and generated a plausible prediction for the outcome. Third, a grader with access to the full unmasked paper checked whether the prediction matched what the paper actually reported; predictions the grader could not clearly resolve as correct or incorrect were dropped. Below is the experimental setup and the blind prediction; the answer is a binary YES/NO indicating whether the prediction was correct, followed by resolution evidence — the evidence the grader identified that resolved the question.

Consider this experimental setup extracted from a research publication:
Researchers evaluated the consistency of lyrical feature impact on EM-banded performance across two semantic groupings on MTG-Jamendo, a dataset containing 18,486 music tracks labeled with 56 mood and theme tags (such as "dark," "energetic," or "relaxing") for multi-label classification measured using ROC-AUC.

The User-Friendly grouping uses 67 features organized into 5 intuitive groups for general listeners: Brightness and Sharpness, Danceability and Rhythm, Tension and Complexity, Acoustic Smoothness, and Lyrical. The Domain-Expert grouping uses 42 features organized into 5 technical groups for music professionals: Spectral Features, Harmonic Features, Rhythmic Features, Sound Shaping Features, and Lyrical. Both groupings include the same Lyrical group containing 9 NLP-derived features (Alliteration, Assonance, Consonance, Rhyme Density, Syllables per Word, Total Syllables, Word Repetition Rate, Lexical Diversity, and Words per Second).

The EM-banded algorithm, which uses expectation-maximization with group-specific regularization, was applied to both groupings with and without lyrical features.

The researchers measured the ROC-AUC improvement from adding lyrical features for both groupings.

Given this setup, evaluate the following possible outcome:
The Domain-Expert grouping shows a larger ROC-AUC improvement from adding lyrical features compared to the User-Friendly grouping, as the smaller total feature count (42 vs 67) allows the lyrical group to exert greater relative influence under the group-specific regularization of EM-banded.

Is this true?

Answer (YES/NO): YES